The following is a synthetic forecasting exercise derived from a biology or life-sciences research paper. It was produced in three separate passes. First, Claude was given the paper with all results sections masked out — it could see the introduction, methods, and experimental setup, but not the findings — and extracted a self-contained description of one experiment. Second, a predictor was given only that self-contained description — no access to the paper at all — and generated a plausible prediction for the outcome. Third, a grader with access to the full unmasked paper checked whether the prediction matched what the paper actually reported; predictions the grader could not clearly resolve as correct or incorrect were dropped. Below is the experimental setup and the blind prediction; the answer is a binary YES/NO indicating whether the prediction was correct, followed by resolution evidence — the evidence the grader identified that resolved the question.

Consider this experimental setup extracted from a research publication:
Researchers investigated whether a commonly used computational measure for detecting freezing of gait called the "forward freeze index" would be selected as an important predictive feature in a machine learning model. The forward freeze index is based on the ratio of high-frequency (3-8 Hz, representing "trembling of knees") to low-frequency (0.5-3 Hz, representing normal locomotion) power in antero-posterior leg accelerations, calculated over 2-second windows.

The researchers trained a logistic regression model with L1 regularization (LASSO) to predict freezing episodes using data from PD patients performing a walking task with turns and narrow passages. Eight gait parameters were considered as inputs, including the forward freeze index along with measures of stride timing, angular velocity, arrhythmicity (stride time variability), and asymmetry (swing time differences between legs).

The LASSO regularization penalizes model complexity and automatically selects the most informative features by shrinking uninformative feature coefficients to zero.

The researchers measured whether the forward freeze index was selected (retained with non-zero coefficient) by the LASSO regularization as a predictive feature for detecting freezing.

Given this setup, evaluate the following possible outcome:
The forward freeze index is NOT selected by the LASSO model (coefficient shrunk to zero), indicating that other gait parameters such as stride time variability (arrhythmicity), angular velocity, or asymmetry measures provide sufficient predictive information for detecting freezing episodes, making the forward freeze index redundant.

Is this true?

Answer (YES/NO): YES